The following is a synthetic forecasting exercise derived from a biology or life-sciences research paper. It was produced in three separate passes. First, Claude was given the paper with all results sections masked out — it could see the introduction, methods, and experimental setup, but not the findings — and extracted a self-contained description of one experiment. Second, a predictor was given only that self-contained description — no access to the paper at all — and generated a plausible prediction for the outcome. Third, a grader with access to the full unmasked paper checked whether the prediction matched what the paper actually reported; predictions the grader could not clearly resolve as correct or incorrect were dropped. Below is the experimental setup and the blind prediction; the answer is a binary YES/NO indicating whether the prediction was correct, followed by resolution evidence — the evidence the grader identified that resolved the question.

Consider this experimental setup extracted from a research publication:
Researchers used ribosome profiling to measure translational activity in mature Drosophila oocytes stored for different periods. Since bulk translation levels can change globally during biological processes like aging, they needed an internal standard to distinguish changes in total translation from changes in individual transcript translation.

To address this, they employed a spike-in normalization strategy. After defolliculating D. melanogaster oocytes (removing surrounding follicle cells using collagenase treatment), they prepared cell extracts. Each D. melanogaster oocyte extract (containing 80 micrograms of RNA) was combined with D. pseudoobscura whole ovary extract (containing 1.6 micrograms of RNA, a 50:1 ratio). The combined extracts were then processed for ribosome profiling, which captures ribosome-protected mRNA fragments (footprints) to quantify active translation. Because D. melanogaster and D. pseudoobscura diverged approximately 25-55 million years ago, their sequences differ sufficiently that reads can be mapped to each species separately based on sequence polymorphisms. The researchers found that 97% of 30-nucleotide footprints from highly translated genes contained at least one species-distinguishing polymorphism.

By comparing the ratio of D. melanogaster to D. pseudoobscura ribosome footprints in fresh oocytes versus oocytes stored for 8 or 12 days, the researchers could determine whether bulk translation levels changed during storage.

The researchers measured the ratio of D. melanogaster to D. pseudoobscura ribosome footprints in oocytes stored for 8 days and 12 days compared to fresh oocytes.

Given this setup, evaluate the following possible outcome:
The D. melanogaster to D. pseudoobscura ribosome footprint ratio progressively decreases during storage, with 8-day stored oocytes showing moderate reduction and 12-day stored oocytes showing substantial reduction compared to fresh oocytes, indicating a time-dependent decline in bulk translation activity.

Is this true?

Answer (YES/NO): YES